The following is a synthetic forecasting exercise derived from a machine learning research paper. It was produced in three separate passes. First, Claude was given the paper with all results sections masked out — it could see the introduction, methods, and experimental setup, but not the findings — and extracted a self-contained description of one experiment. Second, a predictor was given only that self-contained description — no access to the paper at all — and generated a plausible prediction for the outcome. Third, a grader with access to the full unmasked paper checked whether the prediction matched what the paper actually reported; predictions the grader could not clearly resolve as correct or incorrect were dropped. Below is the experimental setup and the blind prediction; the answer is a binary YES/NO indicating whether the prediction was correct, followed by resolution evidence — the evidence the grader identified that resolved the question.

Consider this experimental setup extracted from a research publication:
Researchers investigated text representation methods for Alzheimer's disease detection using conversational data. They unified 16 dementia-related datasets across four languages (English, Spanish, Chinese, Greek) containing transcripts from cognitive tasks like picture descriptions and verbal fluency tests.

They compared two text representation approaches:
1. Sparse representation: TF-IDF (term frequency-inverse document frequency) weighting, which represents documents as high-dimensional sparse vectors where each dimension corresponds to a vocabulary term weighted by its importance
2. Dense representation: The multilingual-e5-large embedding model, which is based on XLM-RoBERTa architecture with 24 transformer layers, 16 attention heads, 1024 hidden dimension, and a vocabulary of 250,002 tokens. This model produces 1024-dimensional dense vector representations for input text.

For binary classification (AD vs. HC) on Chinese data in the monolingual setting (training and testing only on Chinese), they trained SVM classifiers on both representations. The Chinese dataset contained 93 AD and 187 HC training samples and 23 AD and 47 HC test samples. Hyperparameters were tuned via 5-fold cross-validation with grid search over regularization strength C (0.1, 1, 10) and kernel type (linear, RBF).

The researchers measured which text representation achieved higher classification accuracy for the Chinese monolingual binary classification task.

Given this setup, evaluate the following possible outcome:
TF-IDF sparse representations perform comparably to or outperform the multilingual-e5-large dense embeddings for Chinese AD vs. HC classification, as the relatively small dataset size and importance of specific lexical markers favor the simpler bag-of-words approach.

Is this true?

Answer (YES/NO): NO